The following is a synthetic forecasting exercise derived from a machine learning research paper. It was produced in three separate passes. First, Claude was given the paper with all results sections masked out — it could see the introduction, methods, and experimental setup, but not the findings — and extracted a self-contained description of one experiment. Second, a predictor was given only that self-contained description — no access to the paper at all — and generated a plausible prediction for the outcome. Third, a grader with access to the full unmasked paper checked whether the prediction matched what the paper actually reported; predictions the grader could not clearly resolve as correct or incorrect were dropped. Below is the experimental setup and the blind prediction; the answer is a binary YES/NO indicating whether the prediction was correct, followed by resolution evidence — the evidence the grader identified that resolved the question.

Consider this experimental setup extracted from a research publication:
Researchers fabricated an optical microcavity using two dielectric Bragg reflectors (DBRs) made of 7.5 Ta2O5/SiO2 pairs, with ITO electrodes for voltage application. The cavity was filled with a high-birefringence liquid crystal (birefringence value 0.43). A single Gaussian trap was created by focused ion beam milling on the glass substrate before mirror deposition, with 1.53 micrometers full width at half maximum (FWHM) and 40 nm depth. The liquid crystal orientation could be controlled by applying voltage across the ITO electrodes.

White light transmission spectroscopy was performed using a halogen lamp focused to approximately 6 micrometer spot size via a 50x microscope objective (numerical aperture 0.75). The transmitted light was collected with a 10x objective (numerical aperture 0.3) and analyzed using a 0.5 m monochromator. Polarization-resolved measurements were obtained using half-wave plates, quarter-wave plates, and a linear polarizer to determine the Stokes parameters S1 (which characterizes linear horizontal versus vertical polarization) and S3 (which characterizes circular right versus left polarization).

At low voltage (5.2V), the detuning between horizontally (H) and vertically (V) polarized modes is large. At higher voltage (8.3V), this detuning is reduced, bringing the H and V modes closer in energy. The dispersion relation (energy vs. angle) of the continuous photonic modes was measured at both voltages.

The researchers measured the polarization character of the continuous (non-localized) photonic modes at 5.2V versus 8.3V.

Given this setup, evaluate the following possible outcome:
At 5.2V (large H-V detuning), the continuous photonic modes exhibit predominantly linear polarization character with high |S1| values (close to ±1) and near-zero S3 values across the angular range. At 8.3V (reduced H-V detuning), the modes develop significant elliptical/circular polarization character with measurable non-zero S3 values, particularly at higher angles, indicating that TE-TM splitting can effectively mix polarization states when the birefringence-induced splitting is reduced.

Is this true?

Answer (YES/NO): YES